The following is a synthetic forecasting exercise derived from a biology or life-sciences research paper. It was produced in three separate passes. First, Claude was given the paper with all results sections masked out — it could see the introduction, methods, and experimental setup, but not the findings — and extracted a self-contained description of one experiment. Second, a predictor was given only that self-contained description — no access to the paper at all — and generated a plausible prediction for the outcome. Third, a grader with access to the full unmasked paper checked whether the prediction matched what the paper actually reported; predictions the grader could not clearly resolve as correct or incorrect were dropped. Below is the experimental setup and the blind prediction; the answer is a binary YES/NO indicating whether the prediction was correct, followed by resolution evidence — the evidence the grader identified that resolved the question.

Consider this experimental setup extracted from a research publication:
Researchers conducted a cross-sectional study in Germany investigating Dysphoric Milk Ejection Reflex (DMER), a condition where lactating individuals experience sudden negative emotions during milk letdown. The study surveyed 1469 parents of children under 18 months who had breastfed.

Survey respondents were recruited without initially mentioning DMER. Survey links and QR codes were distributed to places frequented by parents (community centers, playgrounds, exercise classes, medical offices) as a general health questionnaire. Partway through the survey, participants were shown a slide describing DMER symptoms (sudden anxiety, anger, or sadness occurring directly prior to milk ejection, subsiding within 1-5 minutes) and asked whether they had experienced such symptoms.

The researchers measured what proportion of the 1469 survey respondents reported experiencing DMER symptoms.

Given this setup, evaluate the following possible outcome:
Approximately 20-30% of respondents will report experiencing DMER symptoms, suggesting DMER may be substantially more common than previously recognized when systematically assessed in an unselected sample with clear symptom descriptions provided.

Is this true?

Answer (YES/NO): NO